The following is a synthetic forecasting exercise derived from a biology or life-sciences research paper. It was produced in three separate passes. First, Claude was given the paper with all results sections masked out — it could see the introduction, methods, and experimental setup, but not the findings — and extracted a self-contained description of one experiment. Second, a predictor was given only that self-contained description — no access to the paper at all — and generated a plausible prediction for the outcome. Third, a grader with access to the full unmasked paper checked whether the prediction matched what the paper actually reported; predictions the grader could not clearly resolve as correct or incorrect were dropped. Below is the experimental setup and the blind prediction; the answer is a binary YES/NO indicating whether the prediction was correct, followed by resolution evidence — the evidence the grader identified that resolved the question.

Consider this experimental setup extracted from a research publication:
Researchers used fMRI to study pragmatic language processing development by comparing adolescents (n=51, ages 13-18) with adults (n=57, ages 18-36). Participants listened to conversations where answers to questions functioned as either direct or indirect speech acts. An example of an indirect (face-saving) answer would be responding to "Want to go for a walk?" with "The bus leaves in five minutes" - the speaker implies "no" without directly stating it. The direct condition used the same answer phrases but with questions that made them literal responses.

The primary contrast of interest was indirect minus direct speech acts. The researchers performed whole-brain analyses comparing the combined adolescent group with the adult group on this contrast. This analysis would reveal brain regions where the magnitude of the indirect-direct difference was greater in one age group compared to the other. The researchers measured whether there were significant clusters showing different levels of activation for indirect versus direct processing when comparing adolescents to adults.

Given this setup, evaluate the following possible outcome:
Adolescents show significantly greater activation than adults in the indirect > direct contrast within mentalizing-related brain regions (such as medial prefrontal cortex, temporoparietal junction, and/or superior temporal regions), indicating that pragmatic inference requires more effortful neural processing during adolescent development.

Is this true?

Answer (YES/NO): NO